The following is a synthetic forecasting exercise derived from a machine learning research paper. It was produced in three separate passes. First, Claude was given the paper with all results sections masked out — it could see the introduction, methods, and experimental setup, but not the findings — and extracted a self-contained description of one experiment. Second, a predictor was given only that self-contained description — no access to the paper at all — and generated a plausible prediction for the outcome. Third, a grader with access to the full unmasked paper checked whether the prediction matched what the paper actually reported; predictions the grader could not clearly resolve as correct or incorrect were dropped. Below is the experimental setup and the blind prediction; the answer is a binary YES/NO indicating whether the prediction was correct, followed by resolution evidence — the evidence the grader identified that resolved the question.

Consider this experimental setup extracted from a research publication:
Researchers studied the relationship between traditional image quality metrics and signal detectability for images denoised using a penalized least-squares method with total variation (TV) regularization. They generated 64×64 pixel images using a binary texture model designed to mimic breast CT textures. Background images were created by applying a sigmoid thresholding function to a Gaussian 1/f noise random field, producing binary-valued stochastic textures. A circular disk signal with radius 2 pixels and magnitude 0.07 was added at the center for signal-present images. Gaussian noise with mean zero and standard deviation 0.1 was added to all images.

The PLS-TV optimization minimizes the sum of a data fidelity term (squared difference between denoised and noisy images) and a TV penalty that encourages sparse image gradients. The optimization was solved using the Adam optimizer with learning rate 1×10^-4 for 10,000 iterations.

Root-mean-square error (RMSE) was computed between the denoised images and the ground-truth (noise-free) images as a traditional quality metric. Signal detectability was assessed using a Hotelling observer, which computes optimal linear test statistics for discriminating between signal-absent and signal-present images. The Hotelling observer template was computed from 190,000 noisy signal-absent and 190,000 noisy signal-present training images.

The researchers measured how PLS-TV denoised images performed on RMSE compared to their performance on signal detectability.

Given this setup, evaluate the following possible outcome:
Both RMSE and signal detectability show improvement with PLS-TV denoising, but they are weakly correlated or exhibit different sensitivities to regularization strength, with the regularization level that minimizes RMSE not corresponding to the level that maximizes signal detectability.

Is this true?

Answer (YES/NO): NO